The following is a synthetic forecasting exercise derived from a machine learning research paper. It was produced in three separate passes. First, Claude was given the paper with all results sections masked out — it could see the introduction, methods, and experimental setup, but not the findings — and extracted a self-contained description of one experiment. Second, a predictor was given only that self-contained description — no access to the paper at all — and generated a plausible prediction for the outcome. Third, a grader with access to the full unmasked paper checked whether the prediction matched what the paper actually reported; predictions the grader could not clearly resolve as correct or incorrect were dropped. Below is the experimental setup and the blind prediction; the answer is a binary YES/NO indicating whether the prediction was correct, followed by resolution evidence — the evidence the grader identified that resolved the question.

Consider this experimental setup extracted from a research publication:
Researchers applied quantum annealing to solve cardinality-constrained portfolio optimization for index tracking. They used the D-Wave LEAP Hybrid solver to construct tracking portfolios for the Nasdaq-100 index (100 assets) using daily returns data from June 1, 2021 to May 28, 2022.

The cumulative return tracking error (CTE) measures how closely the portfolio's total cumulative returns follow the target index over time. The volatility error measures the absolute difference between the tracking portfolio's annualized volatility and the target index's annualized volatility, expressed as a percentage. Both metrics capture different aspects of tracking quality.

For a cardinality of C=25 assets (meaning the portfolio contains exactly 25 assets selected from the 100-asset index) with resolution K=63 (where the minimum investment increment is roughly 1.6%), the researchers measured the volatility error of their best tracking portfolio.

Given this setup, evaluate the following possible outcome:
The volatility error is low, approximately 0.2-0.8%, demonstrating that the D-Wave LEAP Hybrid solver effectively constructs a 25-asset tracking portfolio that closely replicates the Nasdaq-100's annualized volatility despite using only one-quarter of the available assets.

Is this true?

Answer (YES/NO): NO